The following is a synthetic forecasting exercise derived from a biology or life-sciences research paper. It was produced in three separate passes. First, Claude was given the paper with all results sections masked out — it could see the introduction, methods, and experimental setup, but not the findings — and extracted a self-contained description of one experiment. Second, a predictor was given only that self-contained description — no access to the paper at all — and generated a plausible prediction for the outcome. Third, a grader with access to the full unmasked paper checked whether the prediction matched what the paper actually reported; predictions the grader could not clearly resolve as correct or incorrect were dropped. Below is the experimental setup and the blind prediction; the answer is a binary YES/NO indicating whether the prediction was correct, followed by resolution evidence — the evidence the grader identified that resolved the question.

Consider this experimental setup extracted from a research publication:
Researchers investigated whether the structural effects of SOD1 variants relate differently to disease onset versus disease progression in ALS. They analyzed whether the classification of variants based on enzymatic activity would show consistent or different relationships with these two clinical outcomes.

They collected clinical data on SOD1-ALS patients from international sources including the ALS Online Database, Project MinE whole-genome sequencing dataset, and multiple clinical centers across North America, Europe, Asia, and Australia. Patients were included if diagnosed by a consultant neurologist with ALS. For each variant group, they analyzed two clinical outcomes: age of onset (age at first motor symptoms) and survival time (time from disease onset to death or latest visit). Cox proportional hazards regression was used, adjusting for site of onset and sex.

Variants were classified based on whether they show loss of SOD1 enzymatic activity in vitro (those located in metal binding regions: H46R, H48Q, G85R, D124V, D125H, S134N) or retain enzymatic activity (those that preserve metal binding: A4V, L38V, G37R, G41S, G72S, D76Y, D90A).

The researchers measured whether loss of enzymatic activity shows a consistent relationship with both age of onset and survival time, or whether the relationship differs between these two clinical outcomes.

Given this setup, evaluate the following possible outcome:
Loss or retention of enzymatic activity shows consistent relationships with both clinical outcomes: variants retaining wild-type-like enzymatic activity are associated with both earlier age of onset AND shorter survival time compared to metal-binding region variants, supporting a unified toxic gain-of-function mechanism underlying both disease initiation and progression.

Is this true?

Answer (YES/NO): NO